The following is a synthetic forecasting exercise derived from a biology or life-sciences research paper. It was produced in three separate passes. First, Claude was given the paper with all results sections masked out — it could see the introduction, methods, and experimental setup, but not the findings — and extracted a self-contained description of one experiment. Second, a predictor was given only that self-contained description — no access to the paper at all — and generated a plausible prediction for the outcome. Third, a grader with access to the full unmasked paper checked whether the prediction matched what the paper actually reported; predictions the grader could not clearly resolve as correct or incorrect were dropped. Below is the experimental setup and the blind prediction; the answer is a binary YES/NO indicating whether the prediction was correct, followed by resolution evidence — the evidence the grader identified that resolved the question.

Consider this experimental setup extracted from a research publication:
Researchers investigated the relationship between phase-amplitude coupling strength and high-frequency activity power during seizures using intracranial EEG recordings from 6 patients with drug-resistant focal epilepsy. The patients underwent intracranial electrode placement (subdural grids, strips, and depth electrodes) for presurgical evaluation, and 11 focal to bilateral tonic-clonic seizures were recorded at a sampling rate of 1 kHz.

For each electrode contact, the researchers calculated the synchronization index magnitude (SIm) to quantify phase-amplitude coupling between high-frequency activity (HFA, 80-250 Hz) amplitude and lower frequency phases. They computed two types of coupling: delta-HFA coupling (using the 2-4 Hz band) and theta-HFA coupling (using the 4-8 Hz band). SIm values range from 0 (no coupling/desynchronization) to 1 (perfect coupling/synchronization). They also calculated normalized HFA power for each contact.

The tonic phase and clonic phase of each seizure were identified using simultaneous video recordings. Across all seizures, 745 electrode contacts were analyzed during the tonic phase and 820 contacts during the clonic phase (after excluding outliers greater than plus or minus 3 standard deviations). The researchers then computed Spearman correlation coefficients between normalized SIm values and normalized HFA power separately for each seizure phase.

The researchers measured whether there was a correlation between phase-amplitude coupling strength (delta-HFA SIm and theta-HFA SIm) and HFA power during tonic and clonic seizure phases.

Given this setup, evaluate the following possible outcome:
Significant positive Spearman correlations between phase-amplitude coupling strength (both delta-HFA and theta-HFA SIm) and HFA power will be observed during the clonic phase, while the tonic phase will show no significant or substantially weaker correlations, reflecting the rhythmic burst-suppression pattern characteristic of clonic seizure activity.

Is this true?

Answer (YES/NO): NO